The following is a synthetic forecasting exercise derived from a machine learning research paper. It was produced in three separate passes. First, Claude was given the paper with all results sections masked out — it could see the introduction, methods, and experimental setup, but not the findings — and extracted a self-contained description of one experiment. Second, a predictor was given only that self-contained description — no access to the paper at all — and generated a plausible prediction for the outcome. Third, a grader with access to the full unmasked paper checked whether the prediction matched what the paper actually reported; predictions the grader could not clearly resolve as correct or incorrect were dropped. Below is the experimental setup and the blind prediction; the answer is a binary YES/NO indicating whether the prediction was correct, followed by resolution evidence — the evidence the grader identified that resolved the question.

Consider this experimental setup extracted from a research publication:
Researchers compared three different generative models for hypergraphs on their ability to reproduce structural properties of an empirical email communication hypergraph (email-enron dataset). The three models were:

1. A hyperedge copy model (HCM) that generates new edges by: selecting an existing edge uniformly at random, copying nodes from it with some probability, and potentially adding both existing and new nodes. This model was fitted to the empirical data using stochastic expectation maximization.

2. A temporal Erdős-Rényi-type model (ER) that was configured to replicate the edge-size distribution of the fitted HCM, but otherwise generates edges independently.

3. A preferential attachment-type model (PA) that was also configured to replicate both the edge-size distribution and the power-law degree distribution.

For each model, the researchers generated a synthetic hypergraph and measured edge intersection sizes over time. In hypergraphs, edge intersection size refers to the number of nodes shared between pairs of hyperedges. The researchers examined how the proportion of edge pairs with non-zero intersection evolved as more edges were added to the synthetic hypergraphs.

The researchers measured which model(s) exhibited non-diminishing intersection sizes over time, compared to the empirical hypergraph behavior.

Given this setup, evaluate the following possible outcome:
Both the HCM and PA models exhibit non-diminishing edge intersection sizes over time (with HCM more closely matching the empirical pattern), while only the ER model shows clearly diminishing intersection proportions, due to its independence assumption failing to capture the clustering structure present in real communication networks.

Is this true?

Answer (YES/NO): NO